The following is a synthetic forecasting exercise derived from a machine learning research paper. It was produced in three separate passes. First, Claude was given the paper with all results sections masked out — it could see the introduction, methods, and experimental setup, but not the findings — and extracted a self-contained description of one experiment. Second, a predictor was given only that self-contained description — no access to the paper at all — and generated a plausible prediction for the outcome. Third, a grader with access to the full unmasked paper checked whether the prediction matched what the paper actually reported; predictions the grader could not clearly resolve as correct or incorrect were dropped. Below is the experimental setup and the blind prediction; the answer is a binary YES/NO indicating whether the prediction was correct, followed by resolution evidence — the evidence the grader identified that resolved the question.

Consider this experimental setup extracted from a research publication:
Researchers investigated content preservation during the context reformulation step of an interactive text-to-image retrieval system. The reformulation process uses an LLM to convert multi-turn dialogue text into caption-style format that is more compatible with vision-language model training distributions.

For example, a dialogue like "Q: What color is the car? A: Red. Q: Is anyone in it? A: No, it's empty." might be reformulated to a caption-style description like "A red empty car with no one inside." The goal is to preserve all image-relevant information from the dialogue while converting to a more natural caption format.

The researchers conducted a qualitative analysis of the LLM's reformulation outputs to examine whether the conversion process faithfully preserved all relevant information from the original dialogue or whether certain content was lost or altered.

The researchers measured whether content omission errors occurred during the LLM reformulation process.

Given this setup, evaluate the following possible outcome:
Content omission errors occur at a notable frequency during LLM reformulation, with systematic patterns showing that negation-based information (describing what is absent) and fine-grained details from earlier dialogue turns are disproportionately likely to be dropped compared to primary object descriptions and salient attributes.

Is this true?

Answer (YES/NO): NO